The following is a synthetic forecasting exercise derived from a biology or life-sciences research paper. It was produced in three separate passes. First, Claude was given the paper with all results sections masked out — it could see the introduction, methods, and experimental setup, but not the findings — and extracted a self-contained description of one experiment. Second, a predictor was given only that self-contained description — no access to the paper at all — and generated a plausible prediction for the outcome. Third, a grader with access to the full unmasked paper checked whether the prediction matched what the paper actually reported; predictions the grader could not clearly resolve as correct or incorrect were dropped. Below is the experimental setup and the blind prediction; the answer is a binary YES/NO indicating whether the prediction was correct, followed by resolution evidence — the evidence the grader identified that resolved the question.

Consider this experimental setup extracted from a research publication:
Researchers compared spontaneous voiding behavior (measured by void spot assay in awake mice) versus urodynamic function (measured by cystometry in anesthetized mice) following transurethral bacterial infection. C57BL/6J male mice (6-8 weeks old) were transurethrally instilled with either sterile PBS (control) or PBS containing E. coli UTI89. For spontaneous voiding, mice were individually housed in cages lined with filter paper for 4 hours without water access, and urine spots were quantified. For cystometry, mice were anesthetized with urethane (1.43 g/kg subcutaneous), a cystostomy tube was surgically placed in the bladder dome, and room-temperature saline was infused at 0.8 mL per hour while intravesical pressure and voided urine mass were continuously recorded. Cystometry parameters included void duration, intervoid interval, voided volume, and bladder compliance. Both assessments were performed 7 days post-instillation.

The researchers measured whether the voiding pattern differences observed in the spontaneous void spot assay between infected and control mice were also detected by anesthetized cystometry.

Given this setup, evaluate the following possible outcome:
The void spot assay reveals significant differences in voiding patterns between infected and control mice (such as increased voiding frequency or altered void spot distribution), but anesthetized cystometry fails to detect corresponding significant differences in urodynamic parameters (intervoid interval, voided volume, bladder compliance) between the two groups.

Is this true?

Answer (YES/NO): YES